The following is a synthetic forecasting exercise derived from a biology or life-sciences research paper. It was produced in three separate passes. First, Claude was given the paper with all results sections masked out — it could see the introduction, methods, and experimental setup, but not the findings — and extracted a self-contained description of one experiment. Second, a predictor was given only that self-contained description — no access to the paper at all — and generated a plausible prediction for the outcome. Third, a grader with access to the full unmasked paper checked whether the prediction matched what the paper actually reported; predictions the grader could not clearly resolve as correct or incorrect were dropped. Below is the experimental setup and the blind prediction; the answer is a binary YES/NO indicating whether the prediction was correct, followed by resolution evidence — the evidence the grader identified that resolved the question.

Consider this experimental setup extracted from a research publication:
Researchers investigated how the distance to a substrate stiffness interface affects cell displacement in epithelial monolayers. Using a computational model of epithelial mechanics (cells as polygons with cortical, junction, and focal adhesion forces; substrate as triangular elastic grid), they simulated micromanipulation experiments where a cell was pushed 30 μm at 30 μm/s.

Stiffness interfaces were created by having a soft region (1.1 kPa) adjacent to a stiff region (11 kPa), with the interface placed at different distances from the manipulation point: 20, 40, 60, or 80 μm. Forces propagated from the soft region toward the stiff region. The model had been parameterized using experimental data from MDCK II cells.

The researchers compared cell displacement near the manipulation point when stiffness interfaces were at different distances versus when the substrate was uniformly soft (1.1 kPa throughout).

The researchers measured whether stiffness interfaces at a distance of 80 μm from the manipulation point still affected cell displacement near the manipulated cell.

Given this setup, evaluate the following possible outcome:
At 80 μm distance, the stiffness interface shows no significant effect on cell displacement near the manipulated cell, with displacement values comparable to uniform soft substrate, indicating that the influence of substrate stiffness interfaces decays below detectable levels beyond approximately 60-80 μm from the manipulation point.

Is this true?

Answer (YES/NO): NO